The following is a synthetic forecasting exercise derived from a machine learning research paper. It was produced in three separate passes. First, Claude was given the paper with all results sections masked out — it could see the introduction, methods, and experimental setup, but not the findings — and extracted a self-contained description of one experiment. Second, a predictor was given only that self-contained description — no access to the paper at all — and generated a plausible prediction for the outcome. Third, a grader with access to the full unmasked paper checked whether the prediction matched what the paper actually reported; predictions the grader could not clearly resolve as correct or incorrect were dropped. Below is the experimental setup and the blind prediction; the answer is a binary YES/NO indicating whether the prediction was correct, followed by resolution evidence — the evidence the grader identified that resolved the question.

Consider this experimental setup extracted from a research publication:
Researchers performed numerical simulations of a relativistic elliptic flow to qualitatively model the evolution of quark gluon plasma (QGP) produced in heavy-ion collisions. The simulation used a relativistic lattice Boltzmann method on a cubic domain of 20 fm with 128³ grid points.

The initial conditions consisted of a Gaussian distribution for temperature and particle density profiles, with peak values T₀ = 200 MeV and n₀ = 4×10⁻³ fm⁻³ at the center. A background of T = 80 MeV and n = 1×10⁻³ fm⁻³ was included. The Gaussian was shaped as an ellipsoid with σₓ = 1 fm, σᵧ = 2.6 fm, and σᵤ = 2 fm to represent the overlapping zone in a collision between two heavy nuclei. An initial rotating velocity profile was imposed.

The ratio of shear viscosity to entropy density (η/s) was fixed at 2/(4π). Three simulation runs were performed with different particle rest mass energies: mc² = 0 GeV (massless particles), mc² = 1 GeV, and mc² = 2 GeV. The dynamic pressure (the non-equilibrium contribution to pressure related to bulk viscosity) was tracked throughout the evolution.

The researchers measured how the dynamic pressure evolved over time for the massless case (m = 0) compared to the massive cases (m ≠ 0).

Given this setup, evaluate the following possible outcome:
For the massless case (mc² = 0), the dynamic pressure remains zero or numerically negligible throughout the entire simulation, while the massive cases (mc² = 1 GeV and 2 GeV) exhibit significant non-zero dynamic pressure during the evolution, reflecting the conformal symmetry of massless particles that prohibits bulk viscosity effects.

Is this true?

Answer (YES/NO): YES